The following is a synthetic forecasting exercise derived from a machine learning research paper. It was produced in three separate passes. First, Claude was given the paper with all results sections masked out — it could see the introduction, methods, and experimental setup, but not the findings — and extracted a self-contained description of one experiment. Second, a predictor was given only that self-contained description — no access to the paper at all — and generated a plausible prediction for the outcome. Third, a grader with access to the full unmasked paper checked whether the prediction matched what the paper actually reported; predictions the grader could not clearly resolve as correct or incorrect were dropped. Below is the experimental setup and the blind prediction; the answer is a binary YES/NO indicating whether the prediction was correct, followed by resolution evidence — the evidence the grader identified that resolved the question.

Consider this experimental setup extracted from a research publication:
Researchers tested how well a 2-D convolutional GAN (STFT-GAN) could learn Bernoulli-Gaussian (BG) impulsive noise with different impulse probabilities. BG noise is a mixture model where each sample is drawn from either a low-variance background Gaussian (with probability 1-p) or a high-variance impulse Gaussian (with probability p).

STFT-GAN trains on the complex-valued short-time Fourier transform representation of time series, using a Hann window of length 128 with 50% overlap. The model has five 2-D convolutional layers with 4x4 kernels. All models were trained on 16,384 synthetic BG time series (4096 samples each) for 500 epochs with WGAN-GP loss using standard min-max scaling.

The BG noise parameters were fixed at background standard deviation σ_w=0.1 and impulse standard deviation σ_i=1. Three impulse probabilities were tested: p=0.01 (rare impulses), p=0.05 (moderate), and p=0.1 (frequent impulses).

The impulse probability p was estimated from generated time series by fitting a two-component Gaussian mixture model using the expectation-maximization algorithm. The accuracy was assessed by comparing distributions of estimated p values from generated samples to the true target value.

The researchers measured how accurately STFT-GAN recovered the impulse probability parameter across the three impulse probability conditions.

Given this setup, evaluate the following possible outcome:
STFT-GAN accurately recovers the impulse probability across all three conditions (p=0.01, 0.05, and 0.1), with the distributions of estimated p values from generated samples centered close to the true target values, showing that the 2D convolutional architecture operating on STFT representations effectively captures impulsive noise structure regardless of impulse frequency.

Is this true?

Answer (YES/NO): NO